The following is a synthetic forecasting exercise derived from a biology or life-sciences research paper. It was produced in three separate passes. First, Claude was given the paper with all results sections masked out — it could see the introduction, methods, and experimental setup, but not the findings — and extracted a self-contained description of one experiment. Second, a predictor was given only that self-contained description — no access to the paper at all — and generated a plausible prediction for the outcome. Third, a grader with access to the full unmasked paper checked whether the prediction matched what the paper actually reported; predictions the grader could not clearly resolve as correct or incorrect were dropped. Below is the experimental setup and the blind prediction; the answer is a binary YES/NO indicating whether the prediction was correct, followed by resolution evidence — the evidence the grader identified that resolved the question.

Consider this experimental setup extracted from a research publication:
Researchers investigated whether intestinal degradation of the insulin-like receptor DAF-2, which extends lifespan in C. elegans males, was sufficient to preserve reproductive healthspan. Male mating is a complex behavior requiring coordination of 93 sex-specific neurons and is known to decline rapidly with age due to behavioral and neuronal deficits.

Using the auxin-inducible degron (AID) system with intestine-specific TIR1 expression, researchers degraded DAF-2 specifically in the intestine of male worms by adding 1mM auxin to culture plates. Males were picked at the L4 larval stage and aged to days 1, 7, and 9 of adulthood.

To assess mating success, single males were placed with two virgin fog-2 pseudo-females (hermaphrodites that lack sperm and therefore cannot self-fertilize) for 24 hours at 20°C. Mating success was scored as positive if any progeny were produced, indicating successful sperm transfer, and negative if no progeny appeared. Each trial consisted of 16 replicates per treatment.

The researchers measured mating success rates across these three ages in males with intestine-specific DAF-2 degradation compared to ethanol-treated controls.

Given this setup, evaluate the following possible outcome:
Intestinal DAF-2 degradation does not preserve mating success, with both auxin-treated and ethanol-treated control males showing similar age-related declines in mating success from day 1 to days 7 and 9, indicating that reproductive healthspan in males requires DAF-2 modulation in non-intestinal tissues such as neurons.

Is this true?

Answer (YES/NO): NO